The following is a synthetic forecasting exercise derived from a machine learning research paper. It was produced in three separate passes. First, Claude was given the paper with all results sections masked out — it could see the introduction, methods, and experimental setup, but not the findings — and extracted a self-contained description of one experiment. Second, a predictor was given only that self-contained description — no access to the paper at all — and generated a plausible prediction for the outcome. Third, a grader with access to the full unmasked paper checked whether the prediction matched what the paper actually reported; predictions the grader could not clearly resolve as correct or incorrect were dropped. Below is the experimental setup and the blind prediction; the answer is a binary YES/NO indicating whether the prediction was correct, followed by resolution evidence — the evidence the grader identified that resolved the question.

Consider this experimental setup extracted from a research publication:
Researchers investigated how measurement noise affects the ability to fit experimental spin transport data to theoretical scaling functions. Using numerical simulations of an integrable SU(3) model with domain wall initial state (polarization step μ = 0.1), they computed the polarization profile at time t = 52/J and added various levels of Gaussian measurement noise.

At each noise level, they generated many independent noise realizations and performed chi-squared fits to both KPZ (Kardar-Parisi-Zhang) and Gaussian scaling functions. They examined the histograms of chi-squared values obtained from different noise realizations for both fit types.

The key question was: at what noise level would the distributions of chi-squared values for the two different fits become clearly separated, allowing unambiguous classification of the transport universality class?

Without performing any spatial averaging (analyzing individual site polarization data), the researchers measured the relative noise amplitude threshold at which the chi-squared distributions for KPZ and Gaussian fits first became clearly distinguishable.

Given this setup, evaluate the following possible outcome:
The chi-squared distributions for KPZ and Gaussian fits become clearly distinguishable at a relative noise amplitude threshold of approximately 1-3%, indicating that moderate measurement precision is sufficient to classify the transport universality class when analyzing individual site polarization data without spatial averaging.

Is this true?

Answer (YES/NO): NO